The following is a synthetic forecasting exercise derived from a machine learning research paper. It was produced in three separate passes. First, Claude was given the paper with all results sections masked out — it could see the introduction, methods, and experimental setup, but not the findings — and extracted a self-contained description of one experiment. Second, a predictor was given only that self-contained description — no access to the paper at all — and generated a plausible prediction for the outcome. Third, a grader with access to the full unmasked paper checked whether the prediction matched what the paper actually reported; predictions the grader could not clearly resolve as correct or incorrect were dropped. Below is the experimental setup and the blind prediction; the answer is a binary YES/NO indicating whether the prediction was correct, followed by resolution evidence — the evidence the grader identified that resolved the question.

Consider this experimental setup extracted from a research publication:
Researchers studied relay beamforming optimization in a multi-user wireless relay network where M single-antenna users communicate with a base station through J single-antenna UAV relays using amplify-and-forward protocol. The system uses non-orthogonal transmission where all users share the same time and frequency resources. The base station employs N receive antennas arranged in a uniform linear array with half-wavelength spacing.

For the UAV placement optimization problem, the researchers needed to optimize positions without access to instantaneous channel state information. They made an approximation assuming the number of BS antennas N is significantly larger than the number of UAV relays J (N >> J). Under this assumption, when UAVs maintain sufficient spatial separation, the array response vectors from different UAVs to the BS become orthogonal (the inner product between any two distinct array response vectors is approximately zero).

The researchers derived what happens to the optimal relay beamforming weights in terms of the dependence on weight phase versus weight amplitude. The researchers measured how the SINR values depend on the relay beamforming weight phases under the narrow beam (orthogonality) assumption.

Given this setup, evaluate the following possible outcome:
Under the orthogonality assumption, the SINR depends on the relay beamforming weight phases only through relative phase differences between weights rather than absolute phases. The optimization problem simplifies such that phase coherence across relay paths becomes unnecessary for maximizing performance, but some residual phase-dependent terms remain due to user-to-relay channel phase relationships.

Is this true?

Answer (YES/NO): NO